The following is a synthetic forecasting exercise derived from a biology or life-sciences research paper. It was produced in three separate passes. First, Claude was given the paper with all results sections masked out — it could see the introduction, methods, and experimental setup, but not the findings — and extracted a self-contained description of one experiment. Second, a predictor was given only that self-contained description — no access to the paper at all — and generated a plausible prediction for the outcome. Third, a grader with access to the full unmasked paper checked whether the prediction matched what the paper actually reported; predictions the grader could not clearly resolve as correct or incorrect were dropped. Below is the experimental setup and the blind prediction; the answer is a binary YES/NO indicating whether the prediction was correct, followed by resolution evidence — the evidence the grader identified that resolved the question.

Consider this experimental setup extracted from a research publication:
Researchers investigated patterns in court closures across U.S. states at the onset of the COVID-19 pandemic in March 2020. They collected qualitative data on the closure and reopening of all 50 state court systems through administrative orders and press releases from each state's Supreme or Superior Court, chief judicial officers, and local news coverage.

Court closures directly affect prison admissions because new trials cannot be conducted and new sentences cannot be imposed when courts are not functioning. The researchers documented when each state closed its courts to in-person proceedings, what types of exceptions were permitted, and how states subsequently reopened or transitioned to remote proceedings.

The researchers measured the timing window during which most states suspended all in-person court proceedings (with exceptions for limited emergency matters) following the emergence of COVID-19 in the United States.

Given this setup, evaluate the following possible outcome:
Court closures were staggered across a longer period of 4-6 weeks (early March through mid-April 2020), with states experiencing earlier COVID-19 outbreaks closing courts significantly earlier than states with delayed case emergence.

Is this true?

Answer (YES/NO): NO